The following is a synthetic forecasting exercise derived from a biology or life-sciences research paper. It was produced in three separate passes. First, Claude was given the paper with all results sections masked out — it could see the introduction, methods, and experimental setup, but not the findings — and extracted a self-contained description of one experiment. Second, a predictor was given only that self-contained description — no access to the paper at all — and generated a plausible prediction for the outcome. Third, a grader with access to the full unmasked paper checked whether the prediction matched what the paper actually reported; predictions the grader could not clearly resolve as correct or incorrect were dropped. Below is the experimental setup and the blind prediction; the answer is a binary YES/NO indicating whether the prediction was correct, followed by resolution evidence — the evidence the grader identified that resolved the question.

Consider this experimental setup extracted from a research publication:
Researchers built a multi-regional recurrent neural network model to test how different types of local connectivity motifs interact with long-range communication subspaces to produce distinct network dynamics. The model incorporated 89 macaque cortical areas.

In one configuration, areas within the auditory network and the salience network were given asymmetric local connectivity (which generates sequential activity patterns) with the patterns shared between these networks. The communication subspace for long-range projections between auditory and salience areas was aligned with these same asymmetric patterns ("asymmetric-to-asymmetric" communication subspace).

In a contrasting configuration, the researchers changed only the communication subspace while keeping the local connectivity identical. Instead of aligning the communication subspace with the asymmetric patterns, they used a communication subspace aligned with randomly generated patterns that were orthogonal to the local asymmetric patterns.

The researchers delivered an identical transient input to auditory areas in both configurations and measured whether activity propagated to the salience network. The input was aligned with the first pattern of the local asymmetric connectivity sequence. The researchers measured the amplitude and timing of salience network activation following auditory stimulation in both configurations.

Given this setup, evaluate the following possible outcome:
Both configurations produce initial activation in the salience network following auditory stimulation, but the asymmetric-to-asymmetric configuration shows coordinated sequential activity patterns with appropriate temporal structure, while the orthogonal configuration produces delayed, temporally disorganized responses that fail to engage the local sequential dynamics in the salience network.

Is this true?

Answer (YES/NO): NO